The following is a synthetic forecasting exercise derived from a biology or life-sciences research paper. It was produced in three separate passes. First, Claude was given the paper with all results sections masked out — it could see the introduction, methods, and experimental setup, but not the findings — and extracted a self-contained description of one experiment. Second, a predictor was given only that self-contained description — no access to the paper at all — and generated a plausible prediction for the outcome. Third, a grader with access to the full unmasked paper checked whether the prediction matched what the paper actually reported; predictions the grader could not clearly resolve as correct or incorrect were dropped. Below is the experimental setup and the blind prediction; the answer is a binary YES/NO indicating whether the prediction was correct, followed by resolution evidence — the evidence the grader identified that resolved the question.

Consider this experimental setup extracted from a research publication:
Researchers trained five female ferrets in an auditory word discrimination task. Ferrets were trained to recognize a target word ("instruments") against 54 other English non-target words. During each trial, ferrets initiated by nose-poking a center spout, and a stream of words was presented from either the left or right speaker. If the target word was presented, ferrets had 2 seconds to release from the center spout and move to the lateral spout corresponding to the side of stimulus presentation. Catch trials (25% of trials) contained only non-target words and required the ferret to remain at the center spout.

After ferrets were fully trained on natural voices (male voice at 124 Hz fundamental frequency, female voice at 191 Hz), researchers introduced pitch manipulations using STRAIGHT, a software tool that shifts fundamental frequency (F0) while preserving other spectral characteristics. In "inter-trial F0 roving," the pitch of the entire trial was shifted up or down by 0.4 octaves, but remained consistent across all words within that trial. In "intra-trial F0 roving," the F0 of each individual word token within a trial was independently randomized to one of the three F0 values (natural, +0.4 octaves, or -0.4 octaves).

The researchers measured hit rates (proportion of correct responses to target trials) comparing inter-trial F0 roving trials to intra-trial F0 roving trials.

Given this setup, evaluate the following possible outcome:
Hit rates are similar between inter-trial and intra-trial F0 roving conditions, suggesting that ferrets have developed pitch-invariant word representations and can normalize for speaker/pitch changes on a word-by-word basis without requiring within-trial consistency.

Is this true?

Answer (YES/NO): YES